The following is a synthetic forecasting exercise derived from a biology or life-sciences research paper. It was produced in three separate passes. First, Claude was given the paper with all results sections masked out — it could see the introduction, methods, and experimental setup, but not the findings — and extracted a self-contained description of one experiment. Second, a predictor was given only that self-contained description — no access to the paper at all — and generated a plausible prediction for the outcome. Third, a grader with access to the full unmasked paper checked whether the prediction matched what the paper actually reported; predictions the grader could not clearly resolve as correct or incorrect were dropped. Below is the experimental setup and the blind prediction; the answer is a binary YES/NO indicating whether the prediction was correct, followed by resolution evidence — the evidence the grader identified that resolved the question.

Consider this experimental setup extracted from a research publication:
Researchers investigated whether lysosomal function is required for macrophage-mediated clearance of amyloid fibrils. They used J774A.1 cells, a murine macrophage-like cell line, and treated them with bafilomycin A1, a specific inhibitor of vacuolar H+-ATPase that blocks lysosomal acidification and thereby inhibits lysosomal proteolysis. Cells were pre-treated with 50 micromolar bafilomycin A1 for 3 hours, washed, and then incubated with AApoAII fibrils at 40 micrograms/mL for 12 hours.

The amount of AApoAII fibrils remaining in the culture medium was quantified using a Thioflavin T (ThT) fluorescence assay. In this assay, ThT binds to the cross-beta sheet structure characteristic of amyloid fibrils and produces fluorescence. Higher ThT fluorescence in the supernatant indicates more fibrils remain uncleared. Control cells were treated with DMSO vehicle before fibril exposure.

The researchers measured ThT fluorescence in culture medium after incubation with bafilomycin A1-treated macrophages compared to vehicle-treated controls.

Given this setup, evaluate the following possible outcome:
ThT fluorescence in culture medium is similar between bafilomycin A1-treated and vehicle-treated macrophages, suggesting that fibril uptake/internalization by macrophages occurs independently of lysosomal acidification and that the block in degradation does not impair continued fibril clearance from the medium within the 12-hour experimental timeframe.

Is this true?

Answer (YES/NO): NO